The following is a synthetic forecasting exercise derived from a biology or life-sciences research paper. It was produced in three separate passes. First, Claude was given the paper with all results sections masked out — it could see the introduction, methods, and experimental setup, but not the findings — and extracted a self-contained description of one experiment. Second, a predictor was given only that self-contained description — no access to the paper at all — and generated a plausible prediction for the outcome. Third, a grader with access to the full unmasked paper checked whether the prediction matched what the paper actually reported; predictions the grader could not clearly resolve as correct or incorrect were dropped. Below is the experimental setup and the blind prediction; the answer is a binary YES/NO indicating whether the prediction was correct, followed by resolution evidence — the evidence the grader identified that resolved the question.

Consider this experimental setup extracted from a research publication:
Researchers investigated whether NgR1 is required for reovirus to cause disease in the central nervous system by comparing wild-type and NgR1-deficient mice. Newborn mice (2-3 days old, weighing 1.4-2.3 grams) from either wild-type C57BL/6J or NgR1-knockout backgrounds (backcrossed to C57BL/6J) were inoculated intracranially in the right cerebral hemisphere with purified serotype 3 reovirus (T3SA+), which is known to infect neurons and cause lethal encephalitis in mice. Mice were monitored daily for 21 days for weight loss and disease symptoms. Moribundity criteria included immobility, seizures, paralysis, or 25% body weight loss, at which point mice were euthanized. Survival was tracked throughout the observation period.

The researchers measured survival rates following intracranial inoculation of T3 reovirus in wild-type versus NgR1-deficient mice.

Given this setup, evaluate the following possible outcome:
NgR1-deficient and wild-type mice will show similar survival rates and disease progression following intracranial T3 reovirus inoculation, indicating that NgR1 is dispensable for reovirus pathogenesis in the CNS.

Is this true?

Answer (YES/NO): YES